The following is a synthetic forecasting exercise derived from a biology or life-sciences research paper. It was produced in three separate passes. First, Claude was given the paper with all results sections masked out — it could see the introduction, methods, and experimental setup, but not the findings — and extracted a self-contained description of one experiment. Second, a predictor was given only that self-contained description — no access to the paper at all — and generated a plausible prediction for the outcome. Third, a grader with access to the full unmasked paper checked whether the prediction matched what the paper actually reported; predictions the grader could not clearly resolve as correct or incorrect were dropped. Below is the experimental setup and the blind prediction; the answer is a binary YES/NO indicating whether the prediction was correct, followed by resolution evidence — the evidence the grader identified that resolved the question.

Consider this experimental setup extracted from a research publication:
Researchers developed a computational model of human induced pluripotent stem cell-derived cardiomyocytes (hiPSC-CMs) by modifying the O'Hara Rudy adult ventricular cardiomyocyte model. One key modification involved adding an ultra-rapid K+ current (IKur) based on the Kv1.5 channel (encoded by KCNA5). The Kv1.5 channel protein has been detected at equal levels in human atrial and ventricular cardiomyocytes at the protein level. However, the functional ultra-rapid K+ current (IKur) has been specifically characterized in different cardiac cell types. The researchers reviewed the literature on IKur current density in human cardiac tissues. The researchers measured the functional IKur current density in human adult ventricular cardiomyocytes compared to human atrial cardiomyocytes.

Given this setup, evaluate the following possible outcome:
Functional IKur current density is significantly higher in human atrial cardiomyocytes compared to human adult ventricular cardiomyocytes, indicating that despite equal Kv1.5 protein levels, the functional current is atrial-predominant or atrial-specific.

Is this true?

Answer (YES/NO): YES